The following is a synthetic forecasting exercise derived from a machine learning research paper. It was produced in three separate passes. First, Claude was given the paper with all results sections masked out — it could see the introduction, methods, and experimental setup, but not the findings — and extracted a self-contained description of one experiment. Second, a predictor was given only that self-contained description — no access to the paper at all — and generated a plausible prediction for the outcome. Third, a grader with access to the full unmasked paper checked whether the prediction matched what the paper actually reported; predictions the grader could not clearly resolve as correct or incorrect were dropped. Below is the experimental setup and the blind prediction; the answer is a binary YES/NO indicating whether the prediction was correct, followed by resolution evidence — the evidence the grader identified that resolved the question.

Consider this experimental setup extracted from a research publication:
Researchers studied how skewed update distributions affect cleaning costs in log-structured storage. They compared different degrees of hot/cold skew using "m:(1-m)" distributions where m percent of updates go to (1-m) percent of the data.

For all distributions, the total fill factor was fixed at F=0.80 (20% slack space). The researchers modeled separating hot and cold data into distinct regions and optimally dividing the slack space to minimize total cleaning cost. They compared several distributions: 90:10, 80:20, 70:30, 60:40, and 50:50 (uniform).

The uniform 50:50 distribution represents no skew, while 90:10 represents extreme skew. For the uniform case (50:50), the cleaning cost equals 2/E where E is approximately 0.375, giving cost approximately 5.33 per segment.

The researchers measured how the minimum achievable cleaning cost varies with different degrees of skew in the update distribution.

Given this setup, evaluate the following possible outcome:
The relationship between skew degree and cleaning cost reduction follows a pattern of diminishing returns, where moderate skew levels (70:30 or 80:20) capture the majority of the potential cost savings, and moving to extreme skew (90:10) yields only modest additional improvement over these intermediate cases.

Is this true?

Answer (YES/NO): NO